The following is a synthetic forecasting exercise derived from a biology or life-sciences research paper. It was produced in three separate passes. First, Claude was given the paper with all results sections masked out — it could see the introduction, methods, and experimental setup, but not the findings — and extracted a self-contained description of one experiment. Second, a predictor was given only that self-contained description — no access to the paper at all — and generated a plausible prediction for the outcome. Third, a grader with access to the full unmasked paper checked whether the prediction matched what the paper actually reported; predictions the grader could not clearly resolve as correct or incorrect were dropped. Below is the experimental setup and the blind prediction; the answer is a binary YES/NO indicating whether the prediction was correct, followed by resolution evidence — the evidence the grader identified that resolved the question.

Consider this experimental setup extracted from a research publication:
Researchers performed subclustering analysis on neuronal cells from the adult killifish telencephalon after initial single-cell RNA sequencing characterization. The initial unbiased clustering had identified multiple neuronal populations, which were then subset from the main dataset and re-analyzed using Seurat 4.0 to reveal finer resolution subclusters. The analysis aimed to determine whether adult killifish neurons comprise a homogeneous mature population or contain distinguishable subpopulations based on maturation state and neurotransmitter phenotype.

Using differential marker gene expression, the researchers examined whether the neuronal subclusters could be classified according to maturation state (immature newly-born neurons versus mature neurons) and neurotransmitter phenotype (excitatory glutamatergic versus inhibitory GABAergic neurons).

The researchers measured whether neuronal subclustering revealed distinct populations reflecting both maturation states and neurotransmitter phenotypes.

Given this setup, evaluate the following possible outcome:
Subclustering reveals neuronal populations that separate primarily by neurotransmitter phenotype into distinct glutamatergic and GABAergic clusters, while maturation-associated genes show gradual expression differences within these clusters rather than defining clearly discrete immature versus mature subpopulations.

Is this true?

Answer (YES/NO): NO